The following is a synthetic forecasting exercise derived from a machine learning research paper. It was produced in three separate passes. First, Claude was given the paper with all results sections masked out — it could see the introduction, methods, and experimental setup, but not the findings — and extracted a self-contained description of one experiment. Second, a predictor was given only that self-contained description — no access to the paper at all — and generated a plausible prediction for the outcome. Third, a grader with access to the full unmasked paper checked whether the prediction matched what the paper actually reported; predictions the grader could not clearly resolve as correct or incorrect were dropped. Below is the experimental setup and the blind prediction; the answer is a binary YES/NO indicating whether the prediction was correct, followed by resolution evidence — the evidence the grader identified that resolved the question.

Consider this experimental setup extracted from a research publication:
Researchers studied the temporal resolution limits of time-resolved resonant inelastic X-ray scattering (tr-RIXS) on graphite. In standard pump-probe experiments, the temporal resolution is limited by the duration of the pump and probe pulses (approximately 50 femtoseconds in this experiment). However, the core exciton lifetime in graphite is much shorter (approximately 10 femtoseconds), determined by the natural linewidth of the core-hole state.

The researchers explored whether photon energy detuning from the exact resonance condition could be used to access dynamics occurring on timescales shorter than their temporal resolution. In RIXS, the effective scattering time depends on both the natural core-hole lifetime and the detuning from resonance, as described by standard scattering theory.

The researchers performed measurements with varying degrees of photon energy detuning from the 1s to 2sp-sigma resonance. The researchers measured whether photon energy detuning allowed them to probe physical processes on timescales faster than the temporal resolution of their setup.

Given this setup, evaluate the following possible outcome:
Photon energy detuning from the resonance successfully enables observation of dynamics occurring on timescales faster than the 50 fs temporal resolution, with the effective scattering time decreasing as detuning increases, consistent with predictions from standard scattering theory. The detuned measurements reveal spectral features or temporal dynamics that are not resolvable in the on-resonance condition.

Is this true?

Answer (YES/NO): YES